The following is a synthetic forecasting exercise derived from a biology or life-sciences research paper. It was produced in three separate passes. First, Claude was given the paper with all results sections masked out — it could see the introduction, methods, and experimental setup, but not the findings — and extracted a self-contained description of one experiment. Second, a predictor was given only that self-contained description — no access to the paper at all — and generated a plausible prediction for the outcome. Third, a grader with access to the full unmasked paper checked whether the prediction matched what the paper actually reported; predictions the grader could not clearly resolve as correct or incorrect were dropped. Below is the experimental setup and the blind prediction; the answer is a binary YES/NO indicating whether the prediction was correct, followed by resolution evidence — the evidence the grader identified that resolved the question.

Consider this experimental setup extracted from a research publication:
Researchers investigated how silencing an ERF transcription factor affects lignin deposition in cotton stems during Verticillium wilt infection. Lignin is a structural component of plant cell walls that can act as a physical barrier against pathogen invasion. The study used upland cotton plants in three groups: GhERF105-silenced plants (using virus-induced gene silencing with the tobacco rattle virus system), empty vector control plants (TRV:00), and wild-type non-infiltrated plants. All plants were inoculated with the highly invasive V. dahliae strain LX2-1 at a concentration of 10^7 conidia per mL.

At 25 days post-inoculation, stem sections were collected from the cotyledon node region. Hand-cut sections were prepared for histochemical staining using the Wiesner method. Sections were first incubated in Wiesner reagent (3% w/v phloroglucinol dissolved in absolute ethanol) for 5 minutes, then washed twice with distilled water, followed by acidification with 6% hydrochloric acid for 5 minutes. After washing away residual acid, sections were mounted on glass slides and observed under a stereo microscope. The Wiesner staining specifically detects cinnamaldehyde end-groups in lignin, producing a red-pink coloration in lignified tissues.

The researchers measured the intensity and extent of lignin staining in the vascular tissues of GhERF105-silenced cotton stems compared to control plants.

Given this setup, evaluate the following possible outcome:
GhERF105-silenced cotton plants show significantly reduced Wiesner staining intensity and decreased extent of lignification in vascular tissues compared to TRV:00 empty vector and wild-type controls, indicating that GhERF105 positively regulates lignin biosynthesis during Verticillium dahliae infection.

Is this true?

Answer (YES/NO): YES